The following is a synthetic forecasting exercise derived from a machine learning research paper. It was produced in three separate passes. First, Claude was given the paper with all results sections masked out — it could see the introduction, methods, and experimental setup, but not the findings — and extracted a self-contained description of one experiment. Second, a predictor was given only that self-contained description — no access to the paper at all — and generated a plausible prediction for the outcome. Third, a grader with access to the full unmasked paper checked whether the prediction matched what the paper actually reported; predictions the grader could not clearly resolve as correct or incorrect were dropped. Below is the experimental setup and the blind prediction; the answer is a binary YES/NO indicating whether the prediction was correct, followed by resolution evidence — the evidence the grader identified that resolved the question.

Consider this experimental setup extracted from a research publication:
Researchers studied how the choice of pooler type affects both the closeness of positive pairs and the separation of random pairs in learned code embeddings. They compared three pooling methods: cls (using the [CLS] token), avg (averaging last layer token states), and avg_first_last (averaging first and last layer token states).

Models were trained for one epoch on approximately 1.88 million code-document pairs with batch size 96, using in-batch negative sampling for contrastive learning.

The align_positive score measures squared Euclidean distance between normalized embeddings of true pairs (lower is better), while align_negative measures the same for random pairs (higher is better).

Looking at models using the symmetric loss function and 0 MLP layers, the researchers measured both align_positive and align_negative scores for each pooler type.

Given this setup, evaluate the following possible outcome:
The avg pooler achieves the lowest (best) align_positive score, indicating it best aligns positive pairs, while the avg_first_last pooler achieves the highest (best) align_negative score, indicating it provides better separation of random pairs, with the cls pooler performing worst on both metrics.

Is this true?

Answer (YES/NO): NO